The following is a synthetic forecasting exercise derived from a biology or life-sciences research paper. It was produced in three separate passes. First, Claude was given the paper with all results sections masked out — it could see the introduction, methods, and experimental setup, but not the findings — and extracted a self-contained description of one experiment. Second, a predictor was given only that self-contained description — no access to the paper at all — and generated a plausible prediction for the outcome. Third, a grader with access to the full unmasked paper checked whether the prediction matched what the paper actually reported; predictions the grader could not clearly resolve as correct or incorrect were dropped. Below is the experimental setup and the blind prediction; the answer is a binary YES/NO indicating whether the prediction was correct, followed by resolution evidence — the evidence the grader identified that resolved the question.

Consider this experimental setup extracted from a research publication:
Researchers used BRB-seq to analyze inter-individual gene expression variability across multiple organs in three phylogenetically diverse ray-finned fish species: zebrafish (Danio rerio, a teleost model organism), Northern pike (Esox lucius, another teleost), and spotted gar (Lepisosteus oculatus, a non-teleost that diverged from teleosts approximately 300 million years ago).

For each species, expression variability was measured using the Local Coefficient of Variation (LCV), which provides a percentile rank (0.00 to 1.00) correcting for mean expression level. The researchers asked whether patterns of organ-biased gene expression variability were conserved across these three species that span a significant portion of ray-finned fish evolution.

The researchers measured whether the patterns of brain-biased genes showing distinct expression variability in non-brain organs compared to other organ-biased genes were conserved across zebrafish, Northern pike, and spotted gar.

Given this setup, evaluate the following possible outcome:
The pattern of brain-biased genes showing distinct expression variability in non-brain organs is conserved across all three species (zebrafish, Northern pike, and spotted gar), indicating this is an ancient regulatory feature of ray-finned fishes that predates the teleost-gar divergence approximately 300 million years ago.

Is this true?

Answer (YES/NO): YES